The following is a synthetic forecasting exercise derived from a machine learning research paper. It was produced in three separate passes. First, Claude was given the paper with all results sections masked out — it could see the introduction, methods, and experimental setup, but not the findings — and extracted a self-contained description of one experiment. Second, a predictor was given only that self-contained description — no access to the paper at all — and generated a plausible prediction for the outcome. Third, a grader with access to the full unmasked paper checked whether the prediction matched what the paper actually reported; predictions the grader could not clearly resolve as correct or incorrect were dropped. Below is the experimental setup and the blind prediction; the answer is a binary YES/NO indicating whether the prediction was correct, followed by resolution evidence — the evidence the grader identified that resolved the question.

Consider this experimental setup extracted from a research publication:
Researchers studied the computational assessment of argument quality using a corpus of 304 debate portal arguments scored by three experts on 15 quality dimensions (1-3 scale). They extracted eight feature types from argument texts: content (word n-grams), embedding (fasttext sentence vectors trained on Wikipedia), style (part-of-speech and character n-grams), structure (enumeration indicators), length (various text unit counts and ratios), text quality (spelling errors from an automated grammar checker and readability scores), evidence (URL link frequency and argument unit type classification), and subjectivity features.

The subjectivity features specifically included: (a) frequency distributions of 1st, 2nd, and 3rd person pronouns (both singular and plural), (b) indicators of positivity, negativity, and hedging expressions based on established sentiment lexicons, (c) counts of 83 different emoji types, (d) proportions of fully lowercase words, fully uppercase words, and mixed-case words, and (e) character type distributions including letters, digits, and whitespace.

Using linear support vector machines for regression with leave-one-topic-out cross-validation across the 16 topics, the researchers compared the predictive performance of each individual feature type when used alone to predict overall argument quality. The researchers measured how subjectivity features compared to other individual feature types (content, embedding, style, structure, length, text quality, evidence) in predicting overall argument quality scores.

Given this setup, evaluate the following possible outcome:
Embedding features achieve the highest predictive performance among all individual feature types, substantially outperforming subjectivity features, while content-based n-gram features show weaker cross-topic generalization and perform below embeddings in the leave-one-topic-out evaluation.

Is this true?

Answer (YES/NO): NO